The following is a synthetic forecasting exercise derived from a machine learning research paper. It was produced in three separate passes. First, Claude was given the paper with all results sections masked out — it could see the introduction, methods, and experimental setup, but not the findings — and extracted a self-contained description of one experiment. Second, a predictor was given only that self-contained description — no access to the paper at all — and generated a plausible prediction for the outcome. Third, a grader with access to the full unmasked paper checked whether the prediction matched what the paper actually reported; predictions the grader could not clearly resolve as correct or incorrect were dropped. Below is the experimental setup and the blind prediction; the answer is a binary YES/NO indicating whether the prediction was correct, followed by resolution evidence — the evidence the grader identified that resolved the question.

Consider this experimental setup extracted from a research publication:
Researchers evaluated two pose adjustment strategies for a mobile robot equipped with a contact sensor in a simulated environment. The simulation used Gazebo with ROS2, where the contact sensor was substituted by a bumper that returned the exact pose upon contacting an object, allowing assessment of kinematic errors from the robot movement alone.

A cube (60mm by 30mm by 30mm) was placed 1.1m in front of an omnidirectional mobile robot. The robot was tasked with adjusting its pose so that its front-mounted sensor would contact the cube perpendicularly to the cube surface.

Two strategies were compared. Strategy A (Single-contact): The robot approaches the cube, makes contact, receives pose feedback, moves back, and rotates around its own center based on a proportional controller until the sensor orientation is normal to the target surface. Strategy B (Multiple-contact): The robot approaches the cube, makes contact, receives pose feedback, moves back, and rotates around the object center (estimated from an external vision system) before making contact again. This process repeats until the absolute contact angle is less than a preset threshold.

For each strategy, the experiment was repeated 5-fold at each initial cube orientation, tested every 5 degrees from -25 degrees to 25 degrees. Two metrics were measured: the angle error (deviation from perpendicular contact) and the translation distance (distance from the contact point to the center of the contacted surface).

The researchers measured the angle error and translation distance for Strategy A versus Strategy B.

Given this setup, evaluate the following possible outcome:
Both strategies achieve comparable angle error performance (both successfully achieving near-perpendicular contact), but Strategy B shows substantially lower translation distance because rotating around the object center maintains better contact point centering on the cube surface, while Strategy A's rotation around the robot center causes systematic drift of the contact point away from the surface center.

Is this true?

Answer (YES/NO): NO